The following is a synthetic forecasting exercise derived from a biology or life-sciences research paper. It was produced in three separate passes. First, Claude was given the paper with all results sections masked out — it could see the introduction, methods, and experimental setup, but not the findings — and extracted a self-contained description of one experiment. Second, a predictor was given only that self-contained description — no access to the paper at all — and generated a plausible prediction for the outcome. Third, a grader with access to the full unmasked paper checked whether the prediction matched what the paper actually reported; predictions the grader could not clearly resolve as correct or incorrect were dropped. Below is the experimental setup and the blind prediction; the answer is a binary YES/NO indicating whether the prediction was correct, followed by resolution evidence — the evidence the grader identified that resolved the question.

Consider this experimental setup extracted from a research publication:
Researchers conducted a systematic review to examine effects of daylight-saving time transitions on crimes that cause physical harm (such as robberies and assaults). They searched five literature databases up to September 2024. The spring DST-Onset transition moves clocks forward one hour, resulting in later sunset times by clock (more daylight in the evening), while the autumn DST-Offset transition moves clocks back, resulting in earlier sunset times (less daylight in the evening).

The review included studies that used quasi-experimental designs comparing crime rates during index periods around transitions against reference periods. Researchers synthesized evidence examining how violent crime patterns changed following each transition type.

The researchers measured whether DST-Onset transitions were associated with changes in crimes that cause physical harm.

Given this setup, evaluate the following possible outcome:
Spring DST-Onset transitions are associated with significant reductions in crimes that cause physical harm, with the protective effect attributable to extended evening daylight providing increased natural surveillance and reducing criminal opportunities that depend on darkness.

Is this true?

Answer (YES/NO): YES